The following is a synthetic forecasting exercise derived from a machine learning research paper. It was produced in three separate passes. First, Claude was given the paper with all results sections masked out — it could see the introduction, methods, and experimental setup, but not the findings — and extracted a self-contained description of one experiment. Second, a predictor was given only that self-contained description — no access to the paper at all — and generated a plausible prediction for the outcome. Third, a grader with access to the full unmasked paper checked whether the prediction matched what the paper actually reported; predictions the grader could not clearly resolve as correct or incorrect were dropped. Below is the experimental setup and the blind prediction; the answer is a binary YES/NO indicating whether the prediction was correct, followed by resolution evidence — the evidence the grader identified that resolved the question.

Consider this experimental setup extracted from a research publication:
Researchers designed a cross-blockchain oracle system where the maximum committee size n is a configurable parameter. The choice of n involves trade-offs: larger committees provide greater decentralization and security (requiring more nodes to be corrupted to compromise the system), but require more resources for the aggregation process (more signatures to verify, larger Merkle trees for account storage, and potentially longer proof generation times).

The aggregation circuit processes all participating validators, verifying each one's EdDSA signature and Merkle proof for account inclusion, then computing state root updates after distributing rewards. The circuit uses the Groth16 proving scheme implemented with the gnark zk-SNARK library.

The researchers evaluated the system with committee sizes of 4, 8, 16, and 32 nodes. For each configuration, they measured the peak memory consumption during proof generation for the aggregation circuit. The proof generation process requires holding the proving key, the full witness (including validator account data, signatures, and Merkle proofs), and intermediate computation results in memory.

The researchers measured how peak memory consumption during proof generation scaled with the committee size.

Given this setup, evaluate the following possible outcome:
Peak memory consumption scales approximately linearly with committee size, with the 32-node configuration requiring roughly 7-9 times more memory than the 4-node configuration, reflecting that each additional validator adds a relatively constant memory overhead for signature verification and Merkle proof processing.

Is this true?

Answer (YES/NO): NO